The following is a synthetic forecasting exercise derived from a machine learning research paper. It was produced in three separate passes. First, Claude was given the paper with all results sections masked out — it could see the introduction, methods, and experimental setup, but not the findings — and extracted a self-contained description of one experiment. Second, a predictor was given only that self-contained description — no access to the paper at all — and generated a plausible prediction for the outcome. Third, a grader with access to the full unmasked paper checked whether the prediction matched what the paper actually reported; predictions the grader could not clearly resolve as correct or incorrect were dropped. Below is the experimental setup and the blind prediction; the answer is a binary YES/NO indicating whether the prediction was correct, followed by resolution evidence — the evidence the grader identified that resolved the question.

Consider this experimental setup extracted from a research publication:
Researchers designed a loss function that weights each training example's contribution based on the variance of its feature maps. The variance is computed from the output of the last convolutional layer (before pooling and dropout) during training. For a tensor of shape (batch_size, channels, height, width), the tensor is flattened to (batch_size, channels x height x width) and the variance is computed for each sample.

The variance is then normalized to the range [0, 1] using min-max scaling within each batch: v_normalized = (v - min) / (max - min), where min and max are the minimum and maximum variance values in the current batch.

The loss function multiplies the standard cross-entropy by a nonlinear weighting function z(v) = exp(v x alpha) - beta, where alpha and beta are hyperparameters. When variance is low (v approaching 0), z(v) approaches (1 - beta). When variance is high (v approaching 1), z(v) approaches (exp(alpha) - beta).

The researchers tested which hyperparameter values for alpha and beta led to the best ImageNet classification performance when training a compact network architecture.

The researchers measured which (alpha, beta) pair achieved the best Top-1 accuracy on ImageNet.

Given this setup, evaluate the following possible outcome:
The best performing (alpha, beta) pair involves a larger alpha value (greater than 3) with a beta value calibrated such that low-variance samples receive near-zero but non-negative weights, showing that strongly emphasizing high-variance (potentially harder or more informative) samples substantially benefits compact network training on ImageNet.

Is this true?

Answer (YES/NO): NO